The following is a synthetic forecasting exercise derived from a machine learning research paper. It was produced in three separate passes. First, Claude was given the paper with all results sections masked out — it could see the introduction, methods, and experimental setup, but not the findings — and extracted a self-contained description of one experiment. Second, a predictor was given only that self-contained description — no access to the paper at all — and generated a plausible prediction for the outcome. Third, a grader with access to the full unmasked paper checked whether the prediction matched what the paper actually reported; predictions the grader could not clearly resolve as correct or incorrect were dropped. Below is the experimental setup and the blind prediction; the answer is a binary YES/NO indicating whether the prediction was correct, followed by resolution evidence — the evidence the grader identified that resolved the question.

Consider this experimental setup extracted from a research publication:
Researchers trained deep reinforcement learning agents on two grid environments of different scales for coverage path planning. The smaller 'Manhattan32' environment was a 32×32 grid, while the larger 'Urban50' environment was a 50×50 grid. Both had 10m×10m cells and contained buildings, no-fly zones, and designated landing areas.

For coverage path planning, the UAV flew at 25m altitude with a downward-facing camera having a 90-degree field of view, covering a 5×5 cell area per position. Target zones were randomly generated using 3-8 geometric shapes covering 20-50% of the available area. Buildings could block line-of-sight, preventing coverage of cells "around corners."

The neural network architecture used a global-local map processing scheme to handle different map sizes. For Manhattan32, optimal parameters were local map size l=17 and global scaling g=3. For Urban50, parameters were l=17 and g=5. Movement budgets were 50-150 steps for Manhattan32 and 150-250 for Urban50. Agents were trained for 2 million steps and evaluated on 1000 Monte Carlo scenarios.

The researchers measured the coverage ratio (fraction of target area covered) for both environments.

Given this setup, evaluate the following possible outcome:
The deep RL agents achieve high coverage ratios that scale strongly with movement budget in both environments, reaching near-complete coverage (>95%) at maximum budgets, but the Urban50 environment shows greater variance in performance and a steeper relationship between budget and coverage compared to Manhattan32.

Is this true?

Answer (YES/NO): NO